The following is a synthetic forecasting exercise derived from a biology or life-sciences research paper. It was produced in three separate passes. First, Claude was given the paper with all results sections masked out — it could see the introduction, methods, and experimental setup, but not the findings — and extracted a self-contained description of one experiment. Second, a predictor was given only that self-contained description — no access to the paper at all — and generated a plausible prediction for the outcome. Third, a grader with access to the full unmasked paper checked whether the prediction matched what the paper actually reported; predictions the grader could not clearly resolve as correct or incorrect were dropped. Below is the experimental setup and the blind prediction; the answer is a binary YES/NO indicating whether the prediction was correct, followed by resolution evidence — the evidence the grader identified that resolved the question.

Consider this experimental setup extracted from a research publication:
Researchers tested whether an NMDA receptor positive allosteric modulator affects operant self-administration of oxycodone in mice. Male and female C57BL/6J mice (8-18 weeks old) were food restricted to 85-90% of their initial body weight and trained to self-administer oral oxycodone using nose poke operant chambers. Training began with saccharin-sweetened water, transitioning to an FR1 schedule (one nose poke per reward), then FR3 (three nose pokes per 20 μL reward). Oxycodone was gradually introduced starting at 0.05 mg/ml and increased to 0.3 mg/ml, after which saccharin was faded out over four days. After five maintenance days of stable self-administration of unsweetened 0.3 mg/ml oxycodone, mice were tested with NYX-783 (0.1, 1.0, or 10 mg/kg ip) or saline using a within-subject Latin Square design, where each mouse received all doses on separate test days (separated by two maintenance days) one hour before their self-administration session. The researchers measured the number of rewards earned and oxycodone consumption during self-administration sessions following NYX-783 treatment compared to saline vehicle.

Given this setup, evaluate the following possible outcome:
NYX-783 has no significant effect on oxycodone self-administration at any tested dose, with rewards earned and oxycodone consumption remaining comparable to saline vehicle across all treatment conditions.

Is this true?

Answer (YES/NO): YES